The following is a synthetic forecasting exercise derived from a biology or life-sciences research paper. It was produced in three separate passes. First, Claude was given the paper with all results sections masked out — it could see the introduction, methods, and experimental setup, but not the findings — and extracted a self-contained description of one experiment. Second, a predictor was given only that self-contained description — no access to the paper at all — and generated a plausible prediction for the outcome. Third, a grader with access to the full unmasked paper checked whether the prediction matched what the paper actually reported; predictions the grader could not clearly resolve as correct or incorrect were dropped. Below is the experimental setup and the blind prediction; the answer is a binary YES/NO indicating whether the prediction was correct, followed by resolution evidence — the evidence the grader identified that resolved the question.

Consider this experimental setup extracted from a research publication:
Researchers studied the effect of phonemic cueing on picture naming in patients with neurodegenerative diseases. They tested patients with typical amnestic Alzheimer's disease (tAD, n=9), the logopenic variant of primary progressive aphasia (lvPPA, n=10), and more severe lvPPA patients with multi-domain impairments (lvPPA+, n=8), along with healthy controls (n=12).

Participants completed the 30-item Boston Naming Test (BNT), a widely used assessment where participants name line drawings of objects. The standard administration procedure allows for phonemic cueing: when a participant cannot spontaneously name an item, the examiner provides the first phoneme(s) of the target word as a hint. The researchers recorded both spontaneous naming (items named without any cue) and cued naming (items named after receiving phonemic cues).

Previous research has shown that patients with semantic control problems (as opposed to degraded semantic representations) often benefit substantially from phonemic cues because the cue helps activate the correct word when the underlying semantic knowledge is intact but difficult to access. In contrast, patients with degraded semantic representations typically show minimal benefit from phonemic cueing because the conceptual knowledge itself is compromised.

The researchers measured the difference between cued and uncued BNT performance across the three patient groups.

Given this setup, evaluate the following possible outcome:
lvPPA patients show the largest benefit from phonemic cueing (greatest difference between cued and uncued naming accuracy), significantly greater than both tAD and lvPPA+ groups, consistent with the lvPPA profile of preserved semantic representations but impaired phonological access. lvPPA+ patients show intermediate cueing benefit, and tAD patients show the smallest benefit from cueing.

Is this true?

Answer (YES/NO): NO